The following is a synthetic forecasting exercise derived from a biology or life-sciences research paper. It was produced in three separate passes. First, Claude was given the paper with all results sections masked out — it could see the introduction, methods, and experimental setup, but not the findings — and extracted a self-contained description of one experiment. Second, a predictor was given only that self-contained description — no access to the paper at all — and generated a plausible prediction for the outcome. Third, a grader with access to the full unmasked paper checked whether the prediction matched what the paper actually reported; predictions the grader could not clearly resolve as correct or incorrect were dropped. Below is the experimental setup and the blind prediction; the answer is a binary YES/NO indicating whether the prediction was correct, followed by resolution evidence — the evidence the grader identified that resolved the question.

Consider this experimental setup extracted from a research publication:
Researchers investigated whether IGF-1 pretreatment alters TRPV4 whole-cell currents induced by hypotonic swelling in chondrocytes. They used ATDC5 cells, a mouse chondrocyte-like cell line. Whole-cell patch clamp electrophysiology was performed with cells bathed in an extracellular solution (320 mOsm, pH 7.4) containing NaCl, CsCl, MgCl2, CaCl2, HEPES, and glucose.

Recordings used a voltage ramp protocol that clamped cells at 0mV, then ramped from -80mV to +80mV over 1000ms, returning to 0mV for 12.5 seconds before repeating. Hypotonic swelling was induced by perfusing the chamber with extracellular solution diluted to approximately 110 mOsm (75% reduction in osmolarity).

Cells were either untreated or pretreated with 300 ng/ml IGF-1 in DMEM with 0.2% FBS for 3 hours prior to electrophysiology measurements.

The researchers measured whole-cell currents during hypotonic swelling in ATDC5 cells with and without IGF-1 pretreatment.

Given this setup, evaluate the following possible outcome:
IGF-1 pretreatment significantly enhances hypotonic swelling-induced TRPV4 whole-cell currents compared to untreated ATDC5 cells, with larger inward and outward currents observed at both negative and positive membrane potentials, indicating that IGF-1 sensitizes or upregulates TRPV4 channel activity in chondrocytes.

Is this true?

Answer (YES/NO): NO